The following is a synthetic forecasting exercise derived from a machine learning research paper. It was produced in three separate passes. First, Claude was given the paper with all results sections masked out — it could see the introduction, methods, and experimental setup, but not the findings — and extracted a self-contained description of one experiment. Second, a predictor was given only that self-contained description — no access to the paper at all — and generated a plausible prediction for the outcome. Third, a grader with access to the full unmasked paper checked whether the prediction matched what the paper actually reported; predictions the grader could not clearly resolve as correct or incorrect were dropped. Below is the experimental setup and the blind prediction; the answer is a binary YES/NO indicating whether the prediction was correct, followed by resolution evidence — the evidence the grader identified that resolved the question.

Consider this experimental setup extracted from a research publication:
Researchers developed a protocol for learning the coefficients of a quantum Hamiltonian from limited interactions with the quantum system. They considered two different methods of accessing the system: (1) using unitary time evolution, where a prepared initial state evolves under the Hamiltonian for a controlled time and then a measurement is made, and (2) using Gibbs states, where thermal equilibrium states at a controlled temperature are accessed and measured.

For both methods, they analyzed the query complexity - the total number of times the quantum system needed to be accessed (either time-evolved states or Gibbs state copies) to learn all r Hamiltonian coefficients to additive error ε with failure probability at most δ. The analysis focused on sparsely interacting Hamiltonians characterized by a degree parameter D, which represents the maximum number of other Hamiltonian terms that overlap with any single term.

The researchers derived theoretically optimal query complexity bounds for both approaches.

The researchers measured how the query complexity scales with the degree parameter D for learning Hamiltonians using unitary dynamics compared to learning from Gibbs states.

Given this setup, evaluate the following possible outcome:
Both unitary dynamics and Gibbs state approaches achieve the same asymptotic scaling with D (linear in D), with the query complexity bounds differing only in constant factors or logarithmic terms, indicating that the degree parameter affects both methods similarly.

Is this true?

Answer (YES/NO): NO